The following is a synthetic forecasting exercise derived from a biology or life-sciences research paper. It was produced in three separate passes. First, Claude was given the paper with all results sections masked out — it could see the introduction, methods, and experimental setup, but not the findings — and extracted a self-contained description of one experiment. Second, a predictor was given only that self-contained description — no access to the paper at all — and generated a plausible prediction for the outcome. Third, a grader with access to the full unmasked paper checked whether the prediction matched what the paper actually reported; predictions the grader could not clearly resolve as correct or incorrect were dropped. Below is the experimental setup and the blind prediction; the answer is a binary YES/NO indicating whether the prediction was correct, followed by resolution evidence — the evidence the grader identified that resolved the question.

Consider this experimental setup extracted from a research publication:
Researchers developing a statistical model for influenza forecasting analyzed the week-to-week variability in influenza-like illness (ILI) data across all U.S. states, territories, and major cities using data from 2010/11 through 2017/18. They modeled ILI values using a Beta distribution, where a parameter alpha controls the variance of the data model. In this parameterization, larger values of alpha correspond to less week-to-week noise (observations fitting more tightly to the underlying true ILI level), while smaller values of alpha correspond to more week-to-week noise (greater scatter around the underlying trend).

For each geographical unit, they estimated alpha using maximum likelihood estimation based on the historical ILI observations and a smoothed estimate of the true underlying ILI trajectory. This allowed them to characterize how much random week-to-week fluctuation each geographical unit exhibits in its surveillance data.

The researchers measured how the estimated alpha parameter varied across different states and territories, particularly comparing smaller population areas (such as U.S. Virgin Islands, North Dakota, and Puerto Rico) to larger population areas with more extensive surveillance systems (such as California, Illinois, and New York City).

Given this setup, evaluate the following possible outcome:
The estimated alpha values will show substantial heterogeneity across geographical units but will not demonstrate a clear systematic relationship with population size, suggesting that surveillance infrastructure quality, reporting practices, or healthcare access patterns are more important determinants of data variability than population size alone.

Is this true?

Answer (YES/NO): NO